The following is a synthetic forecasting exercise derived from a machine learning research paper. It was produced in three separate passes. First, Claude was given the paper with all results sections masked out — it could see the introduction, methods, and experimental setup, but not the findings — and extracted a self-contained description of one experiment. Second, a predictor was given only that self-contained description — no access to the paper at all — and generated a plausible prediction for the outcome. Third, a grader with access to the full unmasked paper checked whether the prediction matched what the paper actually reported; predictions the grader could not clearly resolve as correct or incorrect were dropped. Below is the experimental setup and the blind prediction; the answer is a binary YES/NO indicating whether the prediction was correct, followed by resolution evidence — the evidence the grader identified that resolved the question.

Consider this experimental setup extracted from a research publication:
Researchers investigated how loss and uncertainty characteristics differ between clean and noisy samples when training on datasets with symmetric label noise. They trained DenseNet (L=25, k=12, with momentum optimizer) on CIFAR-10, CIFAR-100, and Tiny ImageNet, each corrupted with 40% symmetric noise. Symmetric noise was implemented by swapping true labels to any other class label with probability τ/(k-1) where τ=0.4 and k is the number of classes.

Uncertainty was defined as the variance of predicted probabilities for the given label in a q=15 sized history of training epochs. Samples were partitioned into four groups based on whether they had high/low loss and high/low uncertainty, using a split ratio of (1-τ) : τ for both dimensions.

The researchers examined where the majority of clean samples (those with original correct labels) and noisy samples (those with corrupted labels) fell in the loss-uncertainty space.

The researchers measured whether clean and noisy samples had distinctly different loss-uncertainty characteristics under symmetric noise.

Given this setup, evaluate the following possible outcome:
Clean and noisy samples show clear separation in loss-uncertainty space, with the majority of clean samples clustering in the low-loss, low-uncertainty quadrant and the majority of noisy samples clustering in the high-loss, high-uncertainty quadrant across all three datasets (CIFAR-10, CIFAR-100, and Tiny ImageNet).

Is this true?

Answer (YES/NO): NO